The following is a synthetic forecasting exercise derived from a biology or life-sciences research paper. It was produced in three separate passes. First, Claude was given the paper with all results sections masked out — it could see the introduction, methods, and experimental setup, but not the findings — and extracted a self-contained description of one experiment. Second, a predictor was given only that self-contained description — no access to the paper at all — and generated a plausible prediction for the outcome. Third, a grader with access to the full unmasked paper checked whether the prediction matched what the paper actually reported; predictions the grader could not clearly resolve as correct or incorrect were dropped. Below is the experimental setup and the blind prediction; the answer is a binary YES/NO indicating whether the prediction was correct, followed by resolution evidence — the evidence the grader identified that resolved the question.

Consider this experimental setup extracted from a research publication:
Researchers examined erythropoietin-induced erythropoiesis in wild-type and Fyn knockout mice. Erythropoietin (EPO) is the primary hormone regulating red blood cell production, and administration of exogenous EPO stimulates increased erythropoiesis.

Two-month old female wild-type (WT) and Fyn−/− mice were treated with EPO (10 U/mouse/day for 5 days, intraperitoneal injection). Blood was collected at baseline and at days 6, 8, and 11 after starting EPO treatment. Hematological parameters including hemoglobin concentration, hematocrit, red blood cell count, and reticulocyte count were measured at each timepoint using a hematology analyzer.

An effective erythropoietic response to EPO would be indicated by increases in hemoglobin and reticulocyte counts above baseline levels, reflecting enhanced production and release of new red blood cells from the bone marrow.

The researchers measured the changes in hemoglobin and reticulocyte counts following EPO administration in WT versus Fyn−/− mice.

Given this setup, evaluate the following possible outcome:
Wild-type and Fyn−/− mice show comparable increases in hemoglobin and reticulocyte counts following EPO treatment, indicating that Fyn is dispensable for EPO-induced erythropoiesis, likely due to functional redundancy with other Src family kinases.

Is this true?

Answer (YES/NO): NO